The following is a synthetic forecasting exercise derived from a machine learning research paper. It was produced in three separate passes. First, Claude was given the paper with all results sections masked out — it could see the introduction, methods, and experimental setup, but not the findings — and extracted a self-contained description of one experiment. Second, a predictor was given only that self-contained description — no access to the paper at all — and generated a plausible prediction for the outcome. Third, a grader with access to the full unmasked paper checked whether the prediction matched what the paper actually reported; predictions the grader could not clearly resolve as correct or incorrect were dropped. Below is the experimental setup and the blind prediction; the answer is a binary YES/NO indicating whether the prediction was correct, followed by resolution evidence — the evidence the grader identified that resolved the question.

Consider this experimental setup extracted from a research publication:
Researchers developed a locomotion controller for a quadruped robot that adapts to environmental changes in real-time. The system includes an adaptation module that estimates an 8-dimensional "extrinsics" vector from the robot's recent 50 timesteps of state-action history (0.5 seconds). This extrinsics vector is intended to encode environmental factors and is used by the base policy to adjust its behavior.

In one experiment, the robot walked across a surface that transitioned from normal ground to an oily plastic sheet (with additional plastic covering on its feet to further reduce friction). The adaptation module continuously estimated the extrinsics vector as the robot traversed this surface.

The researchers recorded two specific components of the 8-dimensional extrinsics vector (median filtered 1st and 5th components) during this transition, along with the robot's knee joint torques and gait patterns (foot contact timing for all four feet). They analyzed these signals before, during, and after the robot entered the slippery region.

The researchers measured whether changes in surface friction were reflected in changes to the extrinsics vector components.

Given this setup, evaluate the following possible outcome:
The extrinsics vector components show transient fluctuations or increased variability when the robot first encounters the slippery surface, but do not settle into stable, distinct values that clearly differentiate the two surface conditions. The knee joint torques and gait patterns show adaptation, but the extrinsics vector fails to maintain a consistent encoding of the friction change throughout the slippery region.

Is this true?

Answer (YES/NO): NO